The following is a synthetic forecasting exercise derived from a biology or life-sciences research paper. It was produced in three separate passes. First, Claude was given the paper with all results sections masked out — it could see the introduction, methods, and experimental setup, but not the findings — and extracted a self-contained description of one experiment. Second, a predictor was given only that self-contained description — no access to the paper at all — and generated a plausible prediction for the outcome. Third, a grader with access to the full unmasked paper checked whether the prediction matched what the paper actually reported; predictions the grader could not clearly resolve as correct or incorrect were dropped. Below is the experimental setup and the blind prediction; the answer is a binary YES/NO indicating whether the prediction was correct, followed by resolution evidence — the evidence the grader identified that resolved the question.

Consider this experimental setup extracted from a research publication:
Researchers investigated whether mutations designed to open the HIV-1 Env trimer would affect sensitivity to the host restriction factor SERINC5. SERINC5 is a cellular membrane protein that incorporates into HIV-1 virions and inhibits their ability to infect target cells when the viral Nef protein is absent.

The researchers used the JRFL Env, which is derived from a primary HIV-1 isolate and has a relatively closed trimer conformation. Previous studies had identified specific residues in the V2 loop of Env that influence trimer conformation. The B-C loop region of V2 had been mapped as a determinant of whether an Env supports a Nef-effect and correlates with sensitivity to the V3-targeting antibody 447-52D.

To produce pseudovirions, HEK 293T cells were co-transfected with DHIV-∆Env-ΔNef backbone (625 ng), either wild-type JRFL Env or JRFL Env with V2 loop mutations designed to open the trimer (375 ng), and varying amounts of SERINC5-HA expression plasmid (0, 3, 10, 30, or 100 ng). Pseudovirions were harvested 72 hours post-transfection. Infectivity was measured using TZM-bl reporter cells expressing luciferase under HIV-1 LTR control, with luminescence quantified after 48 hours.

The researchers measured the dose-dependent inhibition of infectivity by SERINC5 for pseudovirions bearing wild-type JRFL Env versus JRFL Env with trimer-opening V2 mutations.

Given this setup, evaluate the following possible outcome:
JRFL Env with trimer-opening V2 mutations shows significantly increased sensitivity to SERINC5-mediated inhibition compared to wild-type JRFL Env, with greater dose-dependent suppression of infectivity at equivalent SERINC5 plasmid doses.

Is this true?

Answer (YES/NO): NO